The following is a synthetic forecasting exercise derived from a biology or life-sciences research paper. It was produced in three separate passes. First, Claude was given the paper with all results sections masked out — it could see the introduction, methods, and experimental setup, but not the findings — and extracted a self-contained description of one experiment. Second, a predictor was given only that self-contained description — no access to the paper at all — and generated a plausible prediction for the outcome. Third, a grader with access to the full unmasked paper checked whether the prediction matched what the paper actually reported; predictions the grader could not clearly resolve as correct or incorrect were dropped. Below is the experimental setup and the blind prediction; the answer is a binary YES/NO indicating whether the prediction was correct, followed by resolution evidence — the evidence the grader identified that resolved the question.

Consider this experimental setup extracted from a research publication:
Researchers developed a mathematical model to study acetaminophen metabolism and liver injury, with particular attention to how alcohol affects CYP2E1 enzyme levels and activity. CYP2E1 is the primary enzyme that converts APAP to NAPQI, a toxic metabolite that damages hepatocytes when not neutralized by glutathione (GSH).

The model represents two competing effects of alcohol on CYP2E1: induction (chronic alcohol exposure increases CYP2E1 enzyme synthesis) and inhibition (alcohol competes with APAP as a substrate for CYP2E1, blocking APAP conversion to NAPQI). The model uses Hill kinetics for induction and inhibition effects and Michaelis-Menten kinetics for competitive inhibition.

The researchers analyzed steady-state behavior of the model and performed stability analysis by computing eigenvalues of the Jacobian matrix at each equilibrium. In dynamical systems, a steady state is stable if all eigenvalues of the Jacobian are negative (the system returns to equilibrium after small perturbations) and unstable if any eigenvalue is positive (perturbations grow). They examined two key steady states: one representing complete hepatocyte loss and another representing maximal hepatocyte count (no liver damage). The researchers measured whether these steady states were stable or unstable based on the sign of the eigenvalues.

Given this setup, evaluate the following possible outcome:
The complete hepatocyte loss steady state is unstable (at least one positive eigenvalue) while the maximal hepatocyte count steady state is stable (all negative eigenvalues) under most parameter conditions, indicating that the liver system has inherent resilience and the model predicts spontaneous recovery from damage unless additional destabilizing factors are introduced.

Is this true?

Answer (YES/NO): NO